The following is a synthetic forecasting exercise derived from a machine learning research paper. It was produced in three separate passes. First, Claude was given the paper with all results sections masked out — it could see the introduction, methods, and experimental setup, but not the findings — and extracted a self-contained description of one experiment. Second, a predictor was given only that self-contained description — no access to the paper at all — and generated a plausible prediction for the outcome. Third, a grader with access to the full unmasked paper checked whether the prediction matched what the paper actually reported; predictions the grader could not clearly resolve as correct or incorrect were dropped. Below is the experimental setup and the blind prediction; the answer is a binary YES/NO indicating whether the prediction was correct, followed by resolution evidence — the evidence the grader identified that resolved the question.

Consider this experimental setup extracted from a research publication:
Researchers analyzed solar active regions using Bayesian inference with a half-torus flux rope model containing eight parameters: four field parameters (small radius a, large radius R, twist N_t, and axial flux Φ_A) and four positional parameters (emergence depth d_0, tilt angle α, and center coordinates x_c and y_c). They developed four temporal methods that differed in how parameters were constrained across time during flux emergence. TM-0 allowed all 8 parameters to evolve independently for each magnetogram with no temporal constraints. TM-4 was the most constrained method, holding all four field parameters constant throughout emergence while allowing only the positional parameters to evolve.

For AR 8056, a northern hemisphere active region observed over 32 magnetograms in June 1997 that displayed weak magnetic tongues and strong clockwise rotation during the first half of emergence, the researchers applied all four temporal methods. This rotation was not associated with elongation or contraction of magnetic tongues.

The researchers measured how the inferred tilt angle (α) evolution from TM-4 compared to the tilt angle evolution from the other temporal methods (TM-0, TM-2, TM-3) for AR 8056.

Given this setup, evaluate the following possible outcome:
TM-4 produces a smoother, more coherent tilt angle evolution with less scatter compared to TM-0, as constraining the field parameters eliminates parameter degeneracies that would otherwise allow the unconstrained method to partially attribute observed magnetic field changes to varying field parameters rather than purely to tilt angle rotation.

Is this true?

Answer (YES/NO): NO